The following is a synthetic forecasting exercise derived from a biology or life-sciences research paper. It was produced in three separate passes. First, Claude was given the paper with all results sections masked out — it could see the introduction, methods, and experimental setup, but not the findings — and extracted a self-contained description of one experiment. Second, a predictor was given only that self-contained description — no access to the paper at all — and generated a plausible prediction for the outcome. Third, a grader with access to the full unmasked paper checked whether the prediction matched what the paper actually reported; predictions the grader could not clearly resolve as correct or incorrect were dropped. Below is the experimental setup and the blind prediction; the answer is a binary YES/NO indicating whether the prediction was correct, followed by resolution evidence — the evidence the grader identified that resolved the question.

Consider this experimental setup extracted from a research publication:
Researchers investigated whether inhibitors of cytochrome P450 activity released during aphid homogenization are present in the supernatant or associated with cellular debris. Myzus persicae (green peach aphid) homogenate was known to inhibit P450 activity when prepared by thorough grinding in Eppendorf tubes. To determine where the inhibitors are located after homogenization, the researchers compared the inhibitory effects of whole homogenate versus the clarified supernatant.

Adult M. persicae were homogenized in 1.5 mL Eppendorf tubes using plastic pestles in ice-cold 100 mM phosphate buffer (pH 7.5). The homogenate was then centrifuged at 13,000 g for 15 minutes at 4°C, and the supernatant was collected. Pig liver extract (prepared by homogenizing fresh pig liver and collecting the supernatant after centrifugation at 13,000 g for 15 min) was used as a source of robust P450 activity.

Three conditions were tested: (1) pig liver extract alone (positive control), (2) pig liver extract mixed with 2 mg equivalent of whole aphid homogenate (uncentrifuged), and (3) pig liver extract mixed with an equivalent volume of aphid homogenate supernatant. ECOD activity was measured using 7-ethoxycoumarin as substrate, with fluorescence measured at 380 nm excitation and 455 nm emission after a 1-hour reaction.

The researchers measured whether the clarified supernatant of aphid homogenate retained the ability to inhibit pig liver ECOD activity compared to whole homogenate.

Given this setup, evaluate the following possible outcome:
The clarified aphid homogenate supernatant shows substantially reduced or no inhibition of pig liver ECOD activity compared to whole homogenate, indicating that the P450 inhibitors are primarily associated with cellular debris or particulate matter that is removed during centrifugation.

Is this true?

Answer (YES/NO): NO